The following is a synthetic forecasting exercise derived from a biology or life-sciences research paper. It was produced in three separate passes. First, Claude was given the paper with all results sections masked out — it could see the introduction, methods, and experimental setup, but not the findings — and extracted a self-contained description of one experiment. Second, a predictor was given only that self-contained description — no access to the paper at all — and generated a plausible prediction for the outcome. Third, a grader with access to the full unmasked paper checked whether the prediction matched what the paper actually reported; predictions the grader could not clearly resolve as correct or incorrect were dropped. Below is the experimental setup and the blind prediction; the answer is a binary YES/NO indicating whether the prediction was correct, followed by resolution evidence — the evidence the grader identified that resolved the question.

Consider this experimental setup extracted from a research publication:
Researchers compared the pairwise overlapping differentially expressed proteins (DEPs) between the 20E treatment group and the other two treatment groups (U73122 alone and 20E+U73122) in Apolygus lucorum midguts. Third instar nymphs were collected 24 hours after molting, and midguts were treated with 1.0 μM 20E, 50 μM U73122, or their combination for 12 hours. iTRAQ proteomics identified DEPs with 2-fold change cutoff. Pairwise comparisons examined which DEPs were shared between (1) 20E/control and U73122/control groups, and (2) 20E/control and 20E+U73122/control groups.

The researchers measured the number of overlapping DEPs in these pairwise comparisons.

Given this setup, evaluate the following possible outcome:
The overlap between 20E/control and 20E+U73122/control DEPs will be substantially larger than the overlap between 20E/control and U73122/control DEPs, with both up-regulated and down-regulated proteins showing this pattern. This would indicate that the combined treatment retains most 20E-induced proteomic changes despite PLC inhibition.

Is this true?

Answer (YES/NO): NO